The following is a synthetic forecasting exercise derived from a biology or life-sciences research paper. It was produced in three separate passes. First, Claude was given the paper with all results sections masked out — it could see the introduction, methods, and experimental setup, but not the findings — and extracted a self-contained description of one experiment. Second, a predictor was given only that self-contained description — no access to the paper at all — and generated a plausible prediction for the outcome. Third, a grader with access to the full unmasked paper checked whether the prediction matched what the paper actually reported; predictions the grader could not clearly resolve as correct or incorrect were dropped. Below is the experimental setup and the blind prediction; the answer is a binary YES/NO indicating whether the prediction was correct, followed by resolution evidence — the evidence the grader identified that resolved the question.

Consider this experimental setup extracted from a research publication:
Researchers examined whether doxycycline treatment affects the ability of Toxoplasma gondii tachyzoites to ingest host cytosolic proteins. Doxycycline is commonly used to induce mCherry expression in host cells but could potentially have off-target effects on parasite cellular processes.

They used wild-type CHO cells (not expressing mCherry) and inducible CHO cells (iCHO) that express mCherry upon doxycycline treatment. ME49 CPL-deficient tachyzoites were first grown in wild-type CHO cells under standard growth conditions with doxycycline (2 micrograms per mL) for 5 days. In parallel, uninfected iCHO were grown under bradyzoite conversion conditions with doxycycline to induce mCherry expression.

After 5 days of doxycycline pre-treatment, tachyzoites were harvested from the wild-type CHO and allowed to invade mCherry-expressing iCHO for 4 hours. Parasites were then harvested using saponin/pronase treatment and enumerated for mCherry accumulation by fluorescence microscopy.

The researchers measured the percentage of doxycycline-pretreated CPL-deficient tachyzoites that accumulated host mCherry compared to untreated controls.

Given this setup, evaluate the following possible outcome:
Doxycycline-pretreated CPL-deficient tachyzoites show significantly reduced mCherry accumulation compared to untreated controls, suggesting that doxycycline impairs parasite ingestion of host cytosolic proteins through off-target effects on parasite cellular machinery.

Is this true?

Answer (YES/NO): NO